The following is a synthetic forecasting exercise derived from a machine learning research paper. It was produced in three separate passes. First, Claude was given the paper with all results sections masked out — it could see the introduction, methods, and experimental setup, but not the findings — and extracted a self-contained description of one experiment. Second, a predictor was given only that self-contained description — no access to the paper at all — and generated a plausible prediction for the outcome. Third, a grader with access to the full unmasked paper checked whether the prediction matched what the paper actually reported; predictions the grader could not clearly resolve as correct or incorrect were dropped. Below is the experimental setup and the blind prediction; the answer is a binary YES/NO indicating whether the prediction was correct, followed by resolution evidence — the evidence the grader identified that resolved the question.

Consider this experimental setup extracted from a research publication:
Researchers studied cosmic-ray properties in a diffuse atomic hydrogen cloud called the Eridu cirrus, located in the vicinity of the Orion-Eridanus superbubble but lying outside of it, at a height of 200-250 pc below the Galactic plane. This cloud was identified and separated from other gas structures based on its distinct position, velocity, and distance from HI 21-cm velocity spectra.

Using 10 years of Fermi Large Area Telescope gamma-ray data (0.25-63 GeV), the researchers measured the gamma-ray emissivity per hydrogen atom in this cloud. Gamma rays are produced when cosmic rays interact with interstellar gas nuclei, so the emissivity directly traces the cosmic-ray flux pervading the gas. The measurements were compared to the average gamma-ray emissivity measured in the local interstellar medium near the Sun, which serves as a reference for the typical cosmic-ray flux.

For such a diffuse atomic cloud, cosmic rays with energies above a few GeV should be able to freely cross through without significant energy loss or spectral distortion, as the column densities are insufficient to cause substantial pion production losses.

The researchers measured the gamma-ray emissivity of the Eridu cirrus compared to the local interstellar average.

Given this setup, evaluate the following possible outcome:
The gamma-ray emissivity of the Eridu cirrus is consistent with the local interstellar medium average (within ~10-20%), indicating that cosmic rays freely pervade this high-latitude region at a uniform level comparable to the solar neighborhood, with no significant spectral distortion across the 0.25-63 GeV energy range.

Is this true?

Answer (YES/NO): NO